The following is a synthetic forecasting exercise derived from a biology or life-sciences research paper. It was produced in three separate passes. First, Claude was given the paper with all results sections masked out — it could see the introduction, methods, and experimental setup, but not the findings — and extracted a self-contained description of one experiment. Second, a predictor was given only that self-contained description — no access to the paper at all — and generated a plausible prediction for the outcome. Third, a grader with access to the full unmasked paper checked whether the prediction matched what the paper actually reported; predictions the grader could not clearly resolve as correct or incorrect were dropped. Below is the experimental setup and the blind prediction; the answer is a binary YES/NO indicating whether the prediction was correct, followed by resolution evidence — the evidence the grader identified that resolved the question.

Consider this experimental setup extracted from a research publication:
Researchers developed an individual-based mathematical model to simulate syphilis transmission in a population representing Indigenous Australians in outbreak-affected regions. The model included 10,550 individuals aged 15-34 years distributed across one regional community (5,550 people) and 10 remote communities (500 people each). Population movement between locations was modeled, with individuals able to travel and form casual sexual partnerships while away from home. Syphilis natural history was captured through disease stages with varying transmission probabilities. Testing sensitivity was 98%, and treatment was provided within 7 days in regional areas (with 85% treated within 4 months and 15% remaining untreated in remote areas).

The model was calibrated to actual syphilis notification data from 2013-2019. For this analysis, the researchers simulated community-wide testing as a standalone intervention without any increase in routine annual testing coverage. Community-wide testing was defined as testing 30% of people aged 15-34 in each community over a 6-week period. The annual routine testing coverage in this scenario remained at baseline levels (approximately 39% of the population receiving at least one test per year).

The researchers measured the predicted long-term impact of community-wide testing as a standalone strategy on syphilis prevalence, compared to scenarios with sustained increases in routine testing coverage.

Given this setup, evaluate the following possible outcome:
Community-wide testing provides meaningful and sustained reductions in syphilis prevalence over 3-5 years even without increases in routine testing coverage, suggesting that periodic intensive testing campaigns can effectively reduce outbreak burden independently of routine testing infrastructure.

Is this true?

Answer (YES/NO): NO